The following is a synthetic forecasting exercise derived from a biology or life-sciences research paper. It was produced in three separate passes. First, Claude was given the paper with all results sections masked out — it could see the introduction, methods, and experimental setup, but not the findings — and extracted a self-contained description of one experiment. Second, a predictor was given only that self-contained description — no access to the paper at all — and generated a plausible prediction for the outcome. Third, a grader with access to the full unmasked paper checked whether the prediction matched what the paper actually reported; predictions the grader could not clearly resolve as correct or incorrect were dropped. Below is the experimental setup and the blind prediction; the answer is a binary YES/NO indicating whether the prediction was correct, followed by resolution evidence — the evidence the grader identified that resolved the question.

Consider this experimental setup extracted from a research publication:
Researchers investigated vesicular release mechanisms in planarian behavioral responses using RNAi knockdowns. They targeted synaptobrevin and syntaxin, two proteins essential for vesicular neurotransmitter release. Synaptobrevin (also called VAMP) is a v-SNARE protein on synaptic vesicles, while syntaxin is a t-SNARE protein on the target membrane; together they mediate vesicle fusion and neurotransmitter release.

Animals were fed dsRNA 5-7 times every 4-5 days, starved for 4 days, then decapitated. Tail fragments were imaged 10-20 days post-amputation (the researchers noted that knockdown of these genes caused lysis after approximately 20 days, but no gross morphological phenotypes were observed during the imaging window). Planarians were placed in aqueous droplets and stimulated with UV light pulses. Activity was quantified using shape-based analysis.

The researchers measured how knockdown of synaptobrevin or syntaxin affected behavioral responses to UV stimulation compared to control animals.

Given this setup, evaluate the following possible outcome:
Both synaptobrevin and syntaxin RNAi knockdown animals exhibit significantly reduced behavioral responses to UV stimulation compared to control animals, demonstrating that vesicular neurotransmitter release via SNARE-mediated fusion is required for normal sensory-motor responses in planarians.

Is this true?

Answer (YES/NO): YES